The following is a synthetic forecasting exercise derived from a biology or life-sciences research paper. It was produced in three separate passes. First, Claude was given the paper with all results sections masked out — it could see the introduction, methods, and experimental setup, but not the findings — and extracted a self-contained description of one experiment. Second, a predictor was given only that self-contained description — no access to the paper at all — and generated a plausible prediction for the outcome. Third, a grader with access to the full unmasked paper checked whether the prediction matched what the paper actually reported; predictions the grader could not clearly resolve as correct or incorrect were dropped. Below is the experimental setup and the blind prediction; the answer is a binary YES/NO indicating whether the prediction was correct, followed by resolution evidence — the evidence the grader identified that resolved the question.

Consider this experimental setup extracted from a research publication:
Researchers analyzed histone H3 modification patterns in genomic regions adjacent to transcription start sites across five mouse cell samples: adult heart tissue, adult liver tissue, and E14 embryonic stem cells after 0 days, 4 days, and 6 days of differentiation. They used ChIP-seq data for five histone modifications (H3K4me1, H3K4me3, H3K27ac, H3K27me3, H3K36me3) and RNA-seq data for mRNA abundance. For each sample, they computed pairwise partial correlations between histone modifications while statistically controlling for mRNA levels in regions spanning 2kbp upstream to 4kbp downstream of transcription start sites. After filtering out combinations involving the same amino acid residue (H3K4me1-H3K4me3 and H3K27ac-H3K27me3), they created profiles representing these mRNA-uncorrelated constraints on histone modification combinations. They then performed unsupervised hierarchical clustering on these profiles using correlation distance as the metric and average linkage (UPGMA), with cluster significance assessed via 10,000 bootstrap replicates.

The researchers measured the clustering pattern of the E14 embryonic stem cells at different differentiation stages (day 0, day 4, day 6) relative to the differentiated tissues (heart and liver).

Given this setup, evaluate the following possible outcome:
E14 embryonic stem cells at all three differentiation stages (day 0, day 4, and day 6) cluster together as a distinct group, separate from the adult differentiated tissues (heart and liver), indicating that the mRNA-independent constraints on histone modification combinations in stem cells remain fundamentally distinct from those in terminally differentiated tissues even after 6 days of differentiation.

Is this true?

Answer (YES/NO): NO